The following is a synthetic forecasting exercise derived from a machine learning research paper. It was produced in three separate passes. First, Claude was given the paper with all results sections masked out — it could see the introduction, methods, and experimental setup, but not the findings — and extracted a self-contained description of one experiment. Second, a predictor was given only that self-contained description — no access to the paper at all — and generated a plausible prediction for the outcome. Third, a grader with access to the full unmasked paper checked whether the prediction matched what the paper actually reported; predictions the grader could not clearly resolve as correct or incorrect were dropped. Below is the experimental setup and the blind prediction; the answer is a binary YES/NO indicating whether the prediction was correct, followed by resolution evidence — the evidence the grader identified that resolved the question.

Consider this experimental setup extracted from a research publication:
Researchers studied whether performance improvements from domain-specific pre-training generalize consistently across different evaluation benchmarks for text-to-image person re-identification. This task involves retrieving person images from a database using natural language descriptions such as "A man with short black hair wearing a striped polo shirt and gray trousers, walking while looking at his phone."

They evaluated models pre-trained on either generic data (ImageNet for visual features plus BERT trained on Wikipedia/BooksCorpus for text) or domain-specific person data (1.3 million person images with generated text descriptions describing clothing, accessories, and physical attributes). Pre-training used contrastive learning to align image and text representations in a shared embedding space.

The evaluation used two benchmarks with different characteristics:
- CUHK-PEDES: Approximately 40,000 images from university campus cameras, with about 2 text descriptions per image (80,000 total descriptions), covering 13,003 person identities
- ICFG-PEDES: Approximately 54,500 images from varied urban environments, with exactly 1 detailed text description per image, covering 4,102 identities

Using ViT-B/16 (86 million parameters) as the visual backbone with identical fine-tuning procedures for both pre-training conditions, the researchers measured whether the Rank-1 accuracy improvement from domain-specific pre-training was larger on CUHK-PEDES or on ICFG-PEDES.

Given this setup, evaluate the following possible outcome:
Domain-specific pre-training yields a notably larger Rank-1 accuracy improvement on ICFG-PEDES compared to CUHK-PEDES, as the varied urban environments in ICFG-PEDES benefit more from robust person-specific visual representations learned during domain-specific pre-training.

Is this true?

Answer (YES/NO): NO